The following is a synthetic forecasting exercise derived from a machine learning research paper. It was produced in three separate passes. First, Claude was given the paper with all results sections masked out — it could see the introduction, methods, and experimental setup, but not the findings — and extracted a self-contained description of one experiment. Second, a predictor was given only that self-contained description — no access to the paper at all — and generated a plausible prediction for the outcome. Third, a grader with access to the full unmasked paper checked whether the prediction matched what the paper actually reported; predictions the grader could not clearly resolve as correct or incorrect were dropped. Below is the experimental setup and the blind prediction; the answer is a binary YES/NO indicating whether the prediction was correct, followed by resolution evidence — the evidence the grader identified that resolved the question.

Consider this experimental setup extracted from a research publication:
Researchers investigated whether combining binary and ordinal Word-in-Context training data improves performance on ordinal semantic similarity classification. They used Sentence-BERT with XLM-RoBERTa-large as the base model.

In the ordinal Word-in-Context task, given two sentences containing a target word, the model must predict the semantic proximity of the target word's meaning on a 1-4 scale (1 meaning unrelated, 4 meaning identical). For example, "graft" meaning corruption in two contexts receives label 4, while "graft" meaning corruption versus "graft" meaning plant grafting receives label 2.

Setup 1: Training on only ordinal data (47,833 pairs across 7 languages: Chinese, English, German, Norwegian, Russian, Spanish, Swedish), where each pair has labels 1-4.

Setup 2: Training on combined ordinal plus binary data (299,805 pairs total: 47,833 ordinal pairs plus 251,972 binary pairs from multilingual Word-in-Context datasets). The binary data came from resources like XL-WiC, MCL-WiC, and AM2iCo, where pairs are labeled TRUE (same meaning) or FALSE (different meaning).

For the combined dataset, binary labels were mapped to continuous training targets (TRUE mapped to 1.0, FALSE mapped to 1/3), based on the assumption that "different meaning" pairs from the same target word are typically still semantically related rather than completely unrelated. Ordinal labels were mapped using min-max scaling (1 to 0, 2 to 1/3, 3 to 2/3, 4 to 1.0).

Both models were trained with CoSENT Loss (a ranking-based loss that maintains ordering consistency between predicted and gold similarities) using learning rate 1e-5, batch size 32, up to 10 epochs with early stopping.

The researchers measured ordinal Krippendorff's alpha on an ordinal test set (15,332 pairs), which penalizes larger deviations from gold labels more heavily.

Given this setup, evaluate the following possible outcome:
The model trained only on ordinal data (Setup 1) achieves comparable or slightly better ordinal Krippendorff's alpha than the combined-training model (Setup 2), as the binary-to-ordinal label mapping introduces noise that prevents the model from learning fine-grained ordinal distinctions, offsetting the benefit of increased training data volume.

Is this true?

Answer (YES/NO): NO